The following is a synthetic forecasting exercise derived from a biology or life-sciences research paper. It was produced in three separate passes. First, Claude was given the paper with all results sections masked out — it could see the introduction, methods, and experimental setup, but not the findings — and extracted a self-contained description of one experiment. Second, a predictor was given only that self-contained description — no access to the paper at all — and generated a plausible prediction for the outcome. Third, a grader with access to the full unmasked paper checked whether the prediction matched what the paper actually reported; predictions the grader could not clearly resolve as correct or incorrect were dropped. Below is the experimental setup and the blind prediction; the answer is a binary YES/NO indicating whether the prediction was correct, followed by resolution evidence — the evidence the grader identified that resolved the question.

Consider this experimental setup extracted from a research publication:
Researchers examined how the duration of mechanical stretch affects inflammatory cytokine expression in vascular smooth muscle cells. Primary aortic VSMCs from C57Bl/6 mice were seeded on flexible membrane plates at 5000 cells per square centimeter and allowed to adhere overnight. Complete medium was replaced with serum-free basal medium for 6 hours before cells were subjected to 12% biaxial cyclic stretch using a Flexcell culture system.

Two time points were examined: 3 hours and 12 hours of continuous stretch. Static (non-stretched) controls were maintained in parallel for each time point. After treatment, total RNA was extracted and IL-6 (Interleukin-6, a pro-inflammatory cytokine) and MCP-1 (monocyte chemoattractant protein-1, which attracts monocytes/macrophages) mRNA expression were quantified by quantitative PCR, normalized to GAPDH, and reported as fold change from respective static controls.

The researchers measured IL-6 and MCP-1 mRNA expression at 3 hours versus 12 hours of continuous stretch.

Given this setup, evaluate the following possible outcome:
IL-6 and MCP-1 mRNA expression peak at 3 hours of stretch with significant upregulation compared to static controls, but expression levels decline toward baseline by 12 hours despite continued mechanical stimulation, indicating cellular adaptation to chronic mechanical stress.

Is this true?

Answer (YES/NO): NO